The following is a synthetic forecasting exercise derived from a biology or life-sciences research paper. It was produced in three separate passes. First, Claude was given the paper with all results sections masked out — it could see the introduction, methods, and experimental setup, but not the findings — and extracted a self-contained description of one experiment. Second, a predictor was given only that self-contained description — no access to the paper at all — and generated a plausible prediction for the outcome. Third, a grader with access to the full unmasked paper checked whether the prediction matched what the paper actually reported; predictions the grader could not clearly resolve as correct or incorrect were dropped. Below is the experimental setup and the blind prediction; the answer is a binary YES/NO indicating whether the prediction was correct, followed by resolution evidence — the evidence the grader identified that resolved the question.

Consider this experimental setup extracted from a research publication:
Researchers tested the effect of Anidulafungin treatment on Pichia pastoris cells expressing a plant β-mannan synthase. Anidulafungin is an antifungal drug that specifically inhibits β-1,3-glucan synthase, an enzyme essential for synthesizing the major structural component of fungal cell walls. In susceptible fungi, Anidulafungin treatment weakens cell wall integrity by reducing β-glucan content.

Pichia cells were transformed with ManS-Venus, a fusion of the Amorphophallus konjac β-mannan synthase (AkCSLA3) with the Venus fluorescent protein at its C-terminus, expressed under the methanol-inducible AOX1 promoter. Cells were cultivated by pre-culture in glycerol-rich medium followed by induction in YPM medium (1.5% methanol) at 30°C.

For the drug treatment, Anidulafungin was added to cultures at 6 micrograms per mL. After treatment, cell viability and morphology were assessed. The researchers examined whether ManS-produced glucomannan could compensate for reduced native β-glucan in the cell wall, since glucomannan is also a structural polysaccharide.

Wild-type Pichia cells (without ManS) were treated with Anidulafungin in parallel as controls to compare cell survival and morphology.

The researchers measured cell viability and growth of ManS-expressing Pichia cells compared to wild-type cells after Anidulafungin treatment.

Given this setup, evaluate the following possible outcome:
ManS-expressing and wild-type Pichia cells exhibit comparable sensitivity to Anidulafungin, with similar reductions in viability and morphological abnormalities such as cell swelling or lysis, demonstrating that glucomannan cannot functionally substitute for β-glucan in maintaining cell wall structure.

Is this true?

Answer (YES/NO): YES